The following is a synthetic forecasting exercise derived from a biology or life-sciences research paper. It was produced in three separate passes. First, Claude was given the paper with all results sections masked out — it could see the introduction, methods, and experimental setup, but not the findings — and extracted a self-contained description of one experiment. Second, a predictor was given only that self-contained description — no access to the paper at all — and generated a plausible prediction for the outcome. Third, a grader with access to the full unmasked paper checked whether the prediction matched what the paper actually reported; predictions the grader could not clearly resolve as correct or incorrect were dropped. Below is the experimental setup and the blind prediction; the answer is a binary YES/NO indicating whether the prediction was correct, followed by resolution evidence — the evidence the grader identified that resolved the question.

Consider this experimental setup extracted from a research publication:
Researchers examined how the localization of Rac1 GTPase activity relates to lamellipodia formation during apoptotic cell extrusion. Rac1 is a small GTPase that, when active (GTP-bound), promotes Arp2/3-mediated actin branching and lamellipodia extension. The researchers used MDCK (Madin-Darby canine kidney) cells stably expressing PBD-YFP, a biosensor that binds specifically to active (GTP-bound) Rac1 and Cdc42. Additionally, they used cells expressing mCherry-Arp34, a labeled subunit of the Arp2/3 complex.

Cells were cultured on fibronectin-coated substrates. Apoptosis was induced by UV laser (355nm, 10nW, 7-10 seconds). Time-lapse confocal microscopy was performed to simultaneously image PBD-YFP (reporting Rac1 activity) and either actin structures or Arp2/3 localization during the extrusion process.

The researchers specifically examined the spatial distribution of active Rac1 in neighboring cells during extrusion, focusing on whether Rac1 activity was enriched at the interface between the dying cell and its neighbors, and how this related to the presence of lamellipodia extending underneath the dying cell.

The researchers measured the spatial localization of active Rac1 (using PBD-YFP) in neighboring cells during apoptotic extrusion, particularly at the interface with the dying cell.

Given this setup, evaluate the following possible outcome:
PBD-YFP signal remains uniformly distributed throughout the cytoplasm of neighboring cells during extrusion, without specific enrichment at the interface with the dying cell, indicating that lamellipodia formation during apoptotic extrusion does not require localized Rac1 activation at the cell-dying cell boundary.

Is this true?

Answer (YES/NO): NO